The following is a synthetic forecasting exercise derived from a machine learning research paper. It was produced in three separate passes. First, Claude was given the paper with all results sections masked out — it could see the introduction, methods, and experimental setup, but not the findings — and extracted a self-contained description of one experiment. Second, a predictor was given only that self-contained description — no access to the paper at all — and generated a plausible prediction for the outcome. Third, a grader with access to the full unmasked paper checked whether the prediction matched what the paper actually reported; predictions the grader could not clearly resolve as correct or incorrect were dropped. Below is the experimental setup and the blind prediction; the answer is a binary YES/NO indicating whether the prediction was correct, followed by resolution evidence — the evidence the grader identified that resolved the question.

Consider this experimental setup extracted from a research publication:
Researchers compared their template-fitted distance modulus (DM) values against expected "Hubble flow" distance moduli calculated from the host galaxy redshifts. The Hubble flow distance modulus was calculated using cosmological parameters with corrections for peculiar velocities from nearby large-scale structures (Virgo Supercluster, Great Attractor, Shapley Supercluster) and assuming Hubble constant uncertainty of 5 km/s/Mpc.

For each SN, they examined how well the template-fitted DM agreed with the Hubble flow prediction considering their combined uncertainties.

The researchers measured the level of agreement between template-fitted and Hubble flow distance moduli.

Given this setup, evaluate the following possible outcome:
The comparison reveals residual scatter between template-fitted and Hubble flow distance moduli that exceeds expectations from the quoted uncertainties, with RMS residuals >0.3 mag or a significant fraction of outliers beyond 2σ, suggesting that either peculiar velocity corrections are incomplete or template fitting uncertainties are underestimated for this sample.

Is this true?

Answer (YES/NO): NO